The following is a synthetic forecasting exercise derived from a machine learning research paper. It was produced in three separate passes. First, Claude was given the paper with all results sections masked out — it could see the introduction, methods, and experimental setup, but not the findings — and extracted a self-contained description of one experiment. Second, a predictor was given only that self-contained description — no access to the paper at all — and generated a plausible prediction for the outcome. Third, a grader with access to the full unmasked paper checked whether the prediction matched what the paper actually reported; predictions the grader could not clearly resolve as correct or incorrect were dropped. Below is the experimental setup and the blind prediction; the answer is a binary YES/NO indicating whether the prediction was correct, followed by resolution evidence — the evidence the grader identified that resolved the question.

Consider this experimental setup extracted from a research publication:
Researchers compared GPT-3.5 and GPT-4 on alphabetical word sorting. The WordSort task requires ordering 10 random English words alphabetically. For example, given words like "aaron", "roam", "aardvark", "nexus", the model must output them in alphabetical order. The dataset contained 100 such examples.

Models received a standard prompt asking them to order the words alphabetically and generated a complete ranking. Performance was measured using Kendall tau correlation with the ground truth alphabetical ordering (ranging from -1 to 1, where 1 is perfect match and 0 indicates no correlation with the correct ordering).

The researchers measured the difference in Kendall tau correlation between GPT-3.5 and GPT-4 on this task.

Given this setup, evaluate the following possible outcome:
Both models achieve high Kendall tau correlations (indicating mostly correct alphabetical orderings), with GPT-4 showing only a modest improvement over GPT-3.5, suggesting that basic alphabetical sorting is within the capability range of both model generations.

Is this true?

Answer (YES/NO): YES